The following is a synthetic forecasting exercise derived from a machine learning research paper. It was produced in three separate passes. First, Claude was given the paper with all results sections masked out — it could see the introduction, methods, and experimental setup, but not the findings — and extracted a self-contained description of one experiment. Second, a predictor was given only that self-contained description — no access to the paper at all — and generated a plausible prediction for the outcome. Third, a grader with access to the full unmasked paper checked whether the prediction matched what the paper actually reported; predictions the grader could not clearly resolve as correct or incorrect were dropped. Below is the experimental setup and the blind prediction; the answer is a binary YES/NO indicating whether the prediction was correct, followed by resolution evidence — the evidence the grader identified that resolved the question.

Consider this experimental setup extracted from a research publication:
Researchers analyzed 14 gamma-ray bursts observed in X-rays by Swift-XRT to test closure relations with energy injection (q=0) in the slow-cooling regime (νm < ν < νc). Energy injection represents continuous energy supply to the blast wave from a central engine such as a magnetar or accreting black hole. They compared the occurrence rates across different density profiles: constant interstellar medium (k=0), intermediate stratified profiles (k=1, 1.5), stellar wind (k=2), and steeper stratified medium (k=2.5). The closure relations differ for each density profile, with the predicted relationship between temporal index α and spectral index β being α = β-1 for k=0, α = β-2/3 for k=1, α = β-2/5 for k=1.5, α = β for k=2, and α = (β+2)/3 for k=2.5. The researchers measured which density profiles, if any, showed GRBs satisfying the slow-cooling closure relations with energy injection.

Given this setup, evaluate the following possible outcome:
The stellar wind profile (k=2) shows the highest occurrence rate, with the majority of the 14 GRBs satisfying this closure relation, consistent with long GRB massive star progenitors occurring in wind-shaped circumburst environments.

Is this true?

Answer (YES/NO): NO